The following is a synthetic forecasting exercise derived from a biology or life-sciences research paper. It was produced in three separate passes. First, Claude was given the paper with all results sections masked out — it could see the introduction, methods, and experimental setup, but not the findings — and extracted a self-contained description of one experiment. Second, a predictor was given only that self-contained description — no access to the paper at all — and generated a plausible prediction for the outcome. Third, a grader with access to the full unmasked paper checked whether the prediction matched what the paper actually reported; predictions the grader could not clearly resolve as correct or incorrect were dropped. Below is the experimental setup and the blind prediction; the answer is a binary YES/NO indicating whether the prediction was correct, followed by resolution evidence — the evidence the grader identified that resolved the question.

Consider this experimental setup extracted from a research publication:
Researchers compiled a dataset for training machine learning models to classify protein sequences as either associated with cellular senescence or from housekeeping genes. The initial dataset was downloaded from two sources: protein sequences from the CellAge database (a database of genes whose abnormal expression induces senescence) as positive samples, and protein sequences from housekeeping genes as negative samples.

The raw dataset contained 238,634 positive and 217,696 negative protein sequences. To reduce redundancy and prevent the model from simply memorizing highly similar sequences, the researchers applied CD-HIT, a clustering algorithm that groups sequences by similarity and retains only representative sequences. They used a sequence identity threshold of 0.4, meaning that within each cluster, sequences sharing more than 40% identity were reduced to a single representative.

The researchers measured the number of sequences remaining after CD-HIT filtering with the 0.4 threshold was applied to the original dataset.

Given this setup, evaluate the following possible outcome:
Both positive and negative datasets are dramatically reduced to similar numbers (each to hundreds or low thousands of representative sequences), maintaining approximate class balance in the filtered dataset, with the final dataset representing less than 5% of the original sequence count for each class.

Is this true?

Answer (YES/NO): NO